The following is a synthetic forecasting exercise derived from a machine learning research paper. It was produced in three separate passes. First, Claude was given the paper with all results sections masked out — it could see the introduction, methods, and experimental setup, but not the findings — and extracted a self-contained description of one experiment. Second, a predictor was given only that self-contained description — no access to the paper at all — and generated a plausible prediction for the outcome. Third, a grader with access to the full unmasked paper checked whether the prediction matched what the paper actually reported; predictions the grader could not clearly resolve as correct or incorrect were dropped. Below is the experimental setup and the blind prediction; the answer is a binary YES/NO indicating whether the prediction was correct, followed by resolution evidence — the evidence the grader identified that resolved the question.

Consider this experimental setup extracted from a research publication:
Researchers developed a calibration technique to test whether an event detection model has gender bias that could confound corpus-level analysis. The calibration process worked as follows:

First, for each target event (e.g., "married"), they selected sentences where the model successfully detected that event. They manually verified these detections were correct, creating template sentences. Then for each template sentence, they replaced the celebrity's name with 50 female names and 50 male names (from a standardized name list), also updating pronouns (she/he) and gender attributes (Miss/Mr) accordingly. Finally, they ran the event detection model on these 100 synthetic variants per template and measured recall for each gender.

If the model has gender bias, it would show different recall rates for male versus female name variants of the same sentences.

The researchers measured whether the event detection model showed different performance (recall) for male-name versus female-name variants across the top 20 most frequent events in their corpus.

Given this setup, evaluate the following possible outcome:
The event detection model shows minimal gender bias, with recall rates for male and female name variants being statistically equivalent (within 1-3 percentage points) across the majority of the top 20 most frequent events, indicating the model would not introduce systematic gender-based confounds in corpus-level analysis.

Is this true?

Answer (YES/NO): YES